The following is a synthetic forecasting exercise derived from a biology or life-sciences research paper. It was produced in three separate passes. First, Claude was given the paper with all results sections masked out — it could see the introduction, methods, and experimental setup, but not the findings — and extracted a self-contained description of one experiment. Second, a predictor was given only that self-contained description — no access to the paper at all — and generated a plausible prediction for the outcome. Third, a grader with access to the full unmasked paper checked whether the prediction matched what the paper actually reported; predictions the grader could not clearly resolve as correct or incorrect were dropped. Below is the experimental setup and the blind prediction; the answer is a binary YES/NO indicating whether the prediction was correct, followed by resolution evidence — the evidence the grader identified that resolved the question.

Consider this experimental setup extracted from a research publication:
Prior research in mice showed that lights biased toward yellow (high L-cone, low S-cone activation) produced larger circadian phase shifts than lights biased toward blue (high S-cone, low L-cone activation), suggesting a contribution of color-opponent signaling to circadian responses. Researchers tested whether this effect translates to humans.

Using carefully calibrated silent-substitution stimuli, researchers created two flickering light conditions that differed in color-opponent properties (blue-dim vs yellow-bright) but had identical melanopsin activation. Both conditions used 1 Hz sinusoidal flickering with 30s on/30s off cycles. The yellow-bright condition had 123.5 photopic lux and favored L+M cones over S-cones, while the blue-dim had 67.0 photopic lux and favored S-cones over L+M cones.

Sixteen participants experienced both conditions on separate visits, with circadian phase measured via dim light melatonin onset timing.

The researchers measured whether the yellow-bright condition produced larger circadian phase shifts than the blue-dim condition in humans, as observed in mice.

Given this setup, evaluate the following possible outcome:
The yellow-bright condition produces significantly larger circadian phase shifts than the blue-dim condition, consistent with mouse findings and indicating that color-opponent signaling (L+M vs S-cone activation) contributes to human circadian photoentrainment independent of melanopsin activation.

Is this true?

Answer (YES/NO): NO